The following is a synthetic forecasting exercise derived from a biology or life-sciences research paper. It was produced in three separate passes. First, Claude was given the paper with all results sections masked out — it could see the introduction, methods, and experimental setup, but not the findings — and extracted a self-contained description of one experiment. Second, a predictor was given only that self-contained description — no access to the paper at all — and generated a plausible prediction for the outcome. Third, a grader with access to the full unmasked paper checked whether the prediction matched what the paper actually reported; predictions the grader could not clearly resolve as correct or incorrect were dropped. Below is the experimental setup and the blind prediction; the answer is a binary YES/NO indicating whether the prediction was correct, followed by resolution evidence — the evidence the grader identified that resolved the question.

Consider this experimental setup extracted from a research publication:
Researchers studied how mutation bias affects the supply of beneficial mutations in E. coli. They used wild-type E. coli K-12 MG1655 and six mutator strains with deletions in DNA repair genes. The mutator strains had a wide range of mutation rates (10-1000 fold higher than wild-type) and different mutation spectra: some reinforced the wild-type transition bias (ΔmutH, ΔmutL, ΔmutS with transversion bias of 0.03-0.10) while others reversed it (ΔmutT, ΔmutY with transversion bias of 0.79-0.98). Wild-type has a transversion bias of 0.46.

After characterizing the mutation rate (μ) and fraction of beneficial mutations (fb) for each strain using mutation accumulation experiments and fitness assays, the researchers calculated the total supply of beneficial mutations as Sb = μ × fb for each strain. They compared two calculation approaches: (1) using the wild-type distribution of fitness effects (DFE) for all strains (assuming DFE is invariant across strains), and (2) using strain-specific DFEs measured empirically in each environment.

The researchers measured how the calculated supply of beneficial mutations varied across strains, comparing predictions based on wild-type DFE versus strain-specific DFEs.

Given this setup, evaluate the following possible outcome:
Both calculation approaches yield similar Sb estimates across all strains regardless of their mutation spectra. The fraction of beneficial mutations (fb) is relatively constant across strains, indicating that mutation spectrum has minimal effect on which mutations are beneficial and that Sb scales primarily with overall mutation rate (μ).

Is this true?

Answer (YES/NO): NO